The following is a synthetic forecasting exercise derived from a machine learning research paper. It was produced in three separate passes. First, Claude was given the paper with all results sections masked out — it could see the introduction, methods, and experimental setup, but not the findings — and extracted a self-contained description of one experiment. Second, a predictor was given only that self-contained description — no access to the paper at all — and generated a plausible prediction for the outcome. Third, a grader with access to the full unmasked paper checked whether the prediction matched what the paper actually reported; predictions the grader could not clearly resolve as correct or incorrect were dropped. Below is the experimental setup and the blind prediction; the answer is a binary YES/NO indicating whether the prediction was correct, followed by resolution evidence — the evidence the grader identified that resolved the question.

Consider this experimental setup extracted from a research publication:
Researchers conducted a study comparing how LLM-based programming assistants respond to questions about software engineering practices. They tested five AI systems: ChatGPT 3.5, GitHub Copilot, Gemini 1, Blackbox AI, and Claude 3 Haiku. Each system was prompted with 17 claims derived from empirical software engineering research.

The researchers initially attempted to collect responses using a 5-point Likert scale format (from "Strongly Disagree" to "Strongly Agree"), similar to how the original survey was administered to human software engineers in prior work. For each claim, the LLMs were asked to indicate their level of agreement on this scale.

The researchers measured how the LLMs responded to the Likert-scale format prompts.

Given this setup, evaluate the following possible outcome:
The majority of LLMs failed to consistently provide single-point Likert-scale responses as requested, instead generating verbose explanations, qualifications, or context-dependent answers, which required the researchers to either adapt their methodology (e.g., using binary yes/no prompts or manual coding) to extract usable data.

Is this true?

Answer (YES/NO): YES